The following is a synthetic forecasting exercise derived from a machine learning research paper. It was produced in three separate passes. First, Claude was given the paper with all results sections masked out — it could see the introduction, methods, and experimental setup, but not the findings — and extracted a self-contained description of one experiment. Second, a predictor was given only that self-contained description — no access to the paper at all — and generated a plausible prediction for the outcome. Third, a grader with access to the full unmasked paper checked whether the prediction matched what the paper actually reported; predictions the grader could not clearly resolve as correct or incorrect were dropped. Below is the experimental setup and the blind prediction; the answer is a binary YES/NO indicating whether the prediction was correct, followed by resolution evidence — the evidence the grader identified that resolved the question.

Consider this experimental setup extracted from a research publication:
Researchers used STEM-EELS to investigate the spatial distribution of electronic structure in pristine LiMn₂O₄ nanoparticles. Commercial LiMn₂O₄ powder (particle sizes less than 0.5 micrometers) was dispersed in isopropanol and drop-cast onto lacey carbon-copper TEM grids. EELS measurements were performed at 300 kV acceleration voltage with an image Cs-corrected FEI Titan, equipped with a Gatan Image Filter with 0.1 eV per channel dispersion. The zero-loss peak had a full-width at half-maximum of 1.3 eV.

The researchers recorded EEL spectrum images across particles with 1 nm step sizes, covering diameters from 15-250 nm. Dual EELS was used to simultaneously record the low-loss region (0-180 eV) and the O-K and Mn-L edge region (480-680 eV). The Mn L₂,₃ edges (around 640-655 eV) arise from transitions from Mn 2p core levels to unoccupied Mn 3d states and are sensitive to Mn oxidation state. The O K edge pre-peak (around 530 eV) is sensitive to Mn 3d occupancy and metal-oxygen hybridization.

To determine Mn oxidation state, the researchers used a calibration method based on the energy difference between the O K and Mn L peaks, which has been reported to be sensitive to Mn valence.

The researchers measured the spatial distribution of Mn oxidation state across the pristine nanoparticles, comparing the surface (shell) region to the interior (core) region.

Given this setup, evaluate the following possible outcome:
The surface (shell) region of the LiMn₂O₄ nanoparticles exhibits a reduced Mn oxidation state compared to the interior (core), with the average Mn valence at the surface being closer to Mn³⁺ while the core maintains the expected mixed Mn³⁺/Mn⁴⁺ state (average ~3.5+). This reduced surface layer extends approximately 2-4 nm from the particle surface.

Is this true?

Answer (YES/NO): NO